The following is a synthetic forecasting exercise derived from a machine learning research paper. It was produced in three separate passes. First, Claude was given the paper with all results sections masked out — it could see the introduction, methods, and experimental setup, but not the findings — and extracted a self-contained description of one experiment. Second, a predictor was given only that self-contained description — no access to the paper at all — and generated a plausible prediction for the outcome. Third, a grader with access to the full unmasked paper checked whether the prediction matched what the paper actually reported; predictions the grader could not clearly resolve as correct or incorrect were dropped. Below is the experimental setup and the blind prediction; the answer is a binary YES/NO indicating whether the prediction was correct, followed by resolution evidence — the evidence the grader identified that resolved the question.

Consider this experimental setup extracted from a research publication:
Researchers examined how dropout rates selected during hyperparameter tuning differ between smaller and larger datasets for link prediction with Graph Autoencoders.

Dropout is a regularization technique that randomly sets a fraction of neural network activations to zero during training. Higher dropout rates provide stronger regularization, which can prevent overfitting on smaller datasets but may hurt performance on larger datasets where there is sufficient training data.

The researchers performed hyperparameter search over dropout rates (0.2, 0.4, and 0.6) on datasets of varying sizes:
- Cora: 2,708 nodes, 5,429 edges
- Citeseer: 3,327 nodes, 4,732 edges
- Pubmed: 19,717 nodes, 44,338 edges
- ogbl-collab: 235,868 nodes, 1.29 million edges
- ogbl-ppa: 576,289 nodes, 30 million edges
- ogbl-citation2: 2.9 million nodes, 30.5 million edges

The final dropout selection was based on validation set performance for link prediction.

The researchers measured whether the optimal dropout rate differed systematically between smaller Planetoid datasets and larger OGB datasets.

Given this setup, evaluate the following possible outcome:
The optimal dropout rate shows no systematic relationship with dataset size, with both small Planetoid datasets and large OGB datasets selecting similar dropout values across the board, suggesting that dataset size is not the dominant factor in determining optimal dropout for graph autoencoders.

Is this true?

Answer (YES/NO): NO